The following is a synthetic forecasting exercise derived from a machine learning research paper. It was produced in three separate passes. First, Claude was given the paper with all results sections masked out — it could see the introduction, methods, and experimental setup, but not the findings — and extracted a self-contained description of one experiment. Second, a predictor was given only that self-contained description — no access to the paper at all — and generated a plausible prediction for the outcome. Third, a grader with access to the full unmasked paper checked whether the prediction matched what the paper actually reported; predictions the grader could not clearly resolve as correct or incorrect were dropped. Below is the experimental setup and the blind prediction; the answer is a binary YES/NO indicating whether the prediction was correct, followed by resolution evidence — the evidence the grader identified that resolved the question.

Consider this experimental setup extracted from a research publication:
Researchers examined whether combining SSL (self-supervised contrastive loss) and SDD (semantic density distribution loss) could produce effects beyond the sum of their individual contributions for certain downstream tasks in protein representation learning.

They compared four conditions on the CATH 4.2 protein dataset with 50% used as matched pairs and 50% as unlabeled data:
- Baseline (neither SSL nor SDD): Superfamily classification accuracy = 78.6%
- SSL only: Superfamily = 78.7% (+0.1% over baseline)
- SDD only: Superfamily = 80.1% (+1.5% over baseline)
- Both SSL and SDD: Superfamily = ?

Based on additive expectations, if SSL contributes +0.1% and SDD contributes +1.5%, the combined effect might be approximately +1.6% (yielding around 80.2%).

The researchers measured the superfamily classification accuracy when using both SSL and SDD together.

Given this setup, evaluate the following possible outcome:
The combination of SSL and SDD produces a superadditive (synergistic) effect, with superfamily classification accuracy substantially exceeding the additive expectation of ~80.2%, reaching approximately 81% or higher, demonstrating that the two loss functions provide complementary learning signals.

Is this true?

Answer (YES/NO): NO